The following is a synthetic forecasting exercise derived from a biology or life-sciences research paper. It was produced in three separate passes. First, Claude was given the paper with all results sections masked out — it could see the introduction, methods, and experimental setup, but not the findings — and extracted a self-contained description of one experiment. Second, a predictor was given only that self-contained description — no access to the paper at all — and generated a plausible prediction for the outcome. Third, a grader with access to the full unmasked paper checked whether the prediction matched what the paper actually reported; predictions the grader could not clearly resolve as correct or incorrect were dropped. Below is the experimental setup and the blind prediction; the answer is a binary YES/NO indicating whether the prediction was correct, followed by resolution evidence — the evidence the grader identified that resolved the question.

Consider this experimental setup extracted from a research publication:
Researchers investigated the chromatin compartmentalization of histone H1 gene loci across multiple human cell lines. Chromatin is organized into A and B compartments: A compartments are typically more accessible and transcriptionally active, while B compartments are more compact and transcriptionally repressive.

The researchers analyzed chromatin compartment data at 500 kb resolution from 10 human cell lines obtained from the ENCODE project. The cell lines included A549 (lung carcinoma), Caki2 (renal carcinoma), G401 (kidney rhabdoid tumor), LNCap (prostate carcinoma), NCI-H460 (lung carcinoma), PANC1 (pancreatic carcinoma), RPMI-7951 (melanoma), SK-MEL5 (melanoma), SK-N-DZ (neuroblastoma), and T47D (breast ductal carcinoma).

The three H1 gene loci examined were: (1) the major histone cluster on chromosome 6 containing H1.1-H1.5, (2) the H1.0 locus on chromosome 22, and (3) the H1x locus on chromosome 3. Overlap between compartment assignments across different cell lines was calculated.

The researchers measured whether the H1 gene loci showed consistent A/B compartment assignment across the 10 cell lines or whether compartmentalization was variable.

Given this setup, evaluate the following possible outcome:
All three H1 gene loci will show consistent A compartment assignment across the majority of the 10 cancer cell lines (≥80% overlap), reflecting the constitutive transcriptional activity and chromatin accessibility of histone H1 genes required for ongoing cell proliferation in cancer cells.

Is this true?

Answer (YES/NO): YES